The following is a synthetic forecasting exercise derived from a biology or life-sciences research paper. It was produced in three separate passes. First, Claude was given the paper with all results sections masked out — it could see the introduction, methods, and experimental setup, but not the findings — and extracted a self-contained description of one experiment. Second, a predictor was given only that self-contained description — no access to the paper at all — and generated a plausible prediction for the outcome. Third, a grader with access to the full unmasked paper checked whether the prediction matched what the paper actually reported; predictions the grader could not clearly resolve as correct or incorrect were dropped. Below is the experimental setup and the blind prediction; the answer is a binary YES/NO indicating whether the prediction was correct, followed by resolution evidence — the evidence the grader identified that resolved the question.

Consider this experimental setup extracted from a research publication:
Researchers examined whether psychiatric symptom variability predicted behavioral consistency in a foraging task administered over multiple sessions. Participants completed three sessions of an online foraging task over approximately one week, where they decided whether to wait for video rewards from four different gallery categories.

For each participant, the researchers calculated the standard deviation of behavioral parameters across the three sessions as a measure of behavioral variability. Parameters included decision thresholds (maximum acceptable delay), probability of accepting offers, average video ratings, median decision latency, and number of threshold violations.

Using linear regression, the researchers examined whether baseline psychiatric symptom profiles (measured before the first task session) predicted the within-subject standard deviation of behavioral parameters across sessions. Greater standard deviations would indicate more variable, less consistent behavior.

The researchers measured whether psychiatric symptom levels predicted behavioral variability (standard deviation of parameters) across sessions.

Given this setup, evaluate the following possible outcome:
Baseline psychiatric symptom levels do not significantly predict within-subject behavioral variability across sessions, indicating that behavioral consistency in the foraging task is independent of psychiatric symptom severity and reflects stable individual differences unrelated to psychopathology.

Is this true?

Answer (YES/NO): NO